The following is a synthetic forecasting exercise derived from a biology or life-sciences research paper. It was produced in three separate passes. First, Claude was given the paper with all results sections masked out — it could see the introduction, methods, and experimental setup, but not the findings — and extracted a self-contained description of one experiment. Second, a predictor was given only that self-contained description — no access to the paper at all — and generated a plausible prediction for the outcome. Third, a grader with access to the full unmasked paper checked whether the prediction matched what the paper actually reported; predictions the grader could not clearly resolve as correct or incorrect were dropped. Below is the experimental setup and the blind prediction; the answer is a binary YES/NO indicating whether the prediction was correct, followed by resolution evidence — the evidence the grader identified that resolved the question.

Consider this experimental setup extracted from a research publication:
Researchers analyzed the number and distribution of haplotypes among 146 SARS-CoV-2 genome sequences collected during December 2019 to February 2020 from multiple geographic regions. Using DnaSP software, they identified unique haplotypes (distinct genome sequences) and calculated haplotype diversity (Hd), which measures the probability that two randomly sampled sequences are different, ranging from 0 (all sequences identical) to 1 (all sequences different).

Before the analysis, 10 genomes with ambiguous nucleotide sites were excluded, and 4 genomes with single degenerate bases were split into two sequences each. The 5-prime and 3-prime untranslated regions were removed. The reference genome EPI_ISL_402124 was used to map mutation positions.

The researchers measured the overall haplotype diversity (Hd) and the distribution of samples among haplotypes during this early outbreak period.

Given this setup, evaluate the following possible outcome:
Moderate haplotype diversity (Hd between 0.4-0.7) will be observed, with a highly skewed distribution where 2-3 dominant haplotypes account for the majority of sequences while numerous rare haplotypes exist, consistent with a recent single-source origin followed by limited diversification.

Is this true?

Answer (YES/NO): NO